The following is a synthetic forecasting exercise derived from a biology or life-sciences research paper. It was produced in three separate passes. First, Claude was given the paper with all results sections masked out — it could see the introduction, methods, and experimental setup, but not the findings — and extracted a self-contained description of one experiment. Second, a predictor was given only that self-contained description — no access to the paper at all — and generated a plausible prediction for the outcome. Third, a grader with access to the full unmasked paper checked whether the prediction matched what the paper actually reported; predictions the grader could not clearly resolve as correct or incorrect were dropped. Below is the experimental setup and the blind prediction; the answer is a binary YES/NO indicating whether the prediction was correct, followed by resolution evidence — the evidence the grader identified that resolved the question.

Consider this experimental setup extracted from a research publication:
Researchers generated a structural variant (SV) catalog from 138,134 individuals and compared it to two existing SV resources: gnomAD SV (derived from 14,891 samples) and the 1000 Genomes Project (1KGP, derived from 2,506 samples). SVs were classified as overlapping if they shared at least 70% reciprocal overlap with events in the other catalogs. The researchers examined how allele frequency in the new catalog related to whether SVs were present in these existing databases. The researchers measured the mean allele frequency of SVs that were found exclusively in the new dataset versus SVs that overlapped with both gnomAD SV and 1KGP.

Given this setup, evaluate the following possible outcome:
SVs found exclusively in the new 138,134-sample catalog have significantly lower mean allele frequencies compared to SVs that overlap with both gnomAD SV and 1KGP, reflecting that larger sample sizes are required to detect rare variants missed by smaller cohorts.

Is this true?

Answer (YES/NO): YES